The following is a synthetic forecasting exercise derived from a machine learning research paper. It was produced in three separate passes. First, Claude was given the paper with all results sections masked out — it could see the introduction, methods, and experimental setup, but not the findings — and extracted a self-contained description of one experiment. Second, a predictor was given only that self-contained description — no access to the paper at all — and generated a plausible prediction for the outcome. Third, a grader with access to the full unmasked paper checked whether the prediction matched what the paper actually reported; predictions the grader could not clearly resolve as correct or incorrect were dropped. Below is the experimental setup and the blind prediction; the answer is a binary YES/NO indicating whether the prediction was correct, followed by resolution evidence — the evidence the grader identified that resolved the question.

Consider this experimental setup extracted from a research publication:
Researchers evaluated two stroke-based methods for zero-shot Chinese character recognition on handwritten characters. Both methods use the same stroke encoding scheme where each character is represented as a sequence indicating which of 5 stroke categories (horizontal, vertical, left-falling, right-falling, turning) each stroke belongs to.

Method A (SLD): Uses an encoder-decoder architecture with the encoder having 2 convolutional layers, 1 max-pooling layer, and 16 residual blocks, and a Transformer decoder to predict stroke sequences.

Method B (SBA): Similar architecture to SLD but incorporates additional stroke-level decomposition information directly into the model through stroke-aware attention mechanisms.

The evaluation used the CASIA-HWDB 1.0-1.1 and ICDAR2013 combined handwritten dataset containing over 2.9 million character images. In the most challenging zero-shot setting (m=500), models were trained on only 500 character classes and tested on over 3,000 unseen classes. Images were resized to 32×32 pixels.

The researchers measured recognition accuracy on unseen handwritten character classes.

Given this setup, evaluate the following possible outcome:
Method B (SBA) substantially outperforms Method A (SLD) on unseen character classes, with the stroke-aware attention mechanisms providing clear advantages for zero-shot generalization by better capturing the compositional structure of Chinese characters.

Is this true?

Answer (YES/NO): YES